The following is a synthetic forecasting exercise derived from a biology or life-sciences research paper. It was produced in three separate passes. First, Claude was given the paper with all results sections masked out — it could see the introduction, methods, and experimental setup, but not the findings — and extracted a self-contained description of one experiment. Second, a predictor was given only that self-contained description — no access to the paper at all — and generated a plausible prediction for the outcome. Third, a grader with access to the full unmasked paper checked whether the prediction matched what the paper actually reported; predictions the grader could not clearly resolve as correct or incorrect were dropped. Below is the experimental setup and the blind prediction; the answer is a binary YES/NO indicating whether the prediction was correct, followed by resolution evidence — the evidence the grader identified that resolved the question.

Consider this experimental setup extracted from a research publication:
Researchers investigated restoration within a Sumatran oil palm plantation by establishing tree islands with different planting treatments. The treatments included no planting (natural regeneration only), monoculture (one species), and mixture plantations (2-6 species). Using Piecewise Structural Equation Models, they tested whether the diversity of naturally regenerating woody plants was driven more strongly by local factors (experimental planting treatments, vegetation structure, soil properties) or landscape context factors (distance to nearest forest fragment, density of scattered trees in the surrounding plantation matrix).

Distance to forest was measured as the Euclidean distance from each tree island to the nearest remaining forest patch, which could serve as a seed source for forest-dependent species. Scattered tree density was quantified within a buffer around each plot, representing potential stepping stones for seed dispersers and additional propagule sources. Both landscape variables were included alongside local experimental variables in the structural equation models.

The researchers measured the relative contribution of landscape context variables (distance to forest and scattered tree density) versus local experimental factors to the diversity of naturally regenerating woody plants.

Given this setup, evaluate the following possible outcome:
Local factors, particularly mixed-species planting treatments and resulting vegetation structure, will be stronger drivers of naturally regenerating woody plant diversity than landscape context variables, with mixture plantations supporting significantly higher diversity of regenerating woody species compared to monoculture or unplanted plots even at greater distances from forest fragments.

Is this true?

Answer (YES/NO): NO